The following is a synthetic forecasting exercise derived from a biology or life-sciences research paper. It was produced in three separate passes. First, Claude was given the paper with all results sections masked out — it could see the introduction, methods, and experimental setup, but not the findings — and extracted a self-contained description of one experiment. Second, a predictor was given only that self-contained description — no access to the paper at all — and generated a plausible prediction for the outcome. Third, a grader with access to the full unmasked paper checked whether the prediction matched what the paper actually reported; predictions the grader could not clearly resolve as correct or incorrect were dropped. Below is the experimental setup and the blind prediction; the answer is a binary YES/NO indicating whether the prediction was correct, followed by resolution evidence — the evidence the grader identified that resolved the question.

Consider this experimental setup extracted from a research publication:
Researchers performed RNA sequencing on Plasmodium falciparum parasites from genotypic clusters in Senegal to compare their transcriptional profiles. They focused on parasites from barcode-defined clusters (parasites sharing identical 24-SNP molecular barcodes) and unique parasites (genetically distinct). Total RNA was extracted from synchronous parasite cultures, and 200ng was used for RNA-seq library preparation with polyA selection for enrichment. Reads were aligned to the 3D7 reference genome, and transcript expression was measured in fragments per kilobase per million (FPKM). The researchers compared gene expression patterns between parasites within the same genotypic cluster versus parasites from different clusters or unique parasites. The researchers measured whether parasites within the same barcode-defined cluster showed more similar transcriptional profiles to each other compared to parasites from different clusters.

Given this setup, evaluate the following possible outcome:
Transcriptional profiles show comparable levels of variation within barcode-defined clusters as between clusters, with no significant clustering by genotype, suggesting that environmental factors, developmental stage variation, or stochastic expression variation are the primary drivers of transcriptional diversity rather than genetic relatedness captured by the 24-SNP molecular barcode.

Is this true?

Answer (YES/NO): NO